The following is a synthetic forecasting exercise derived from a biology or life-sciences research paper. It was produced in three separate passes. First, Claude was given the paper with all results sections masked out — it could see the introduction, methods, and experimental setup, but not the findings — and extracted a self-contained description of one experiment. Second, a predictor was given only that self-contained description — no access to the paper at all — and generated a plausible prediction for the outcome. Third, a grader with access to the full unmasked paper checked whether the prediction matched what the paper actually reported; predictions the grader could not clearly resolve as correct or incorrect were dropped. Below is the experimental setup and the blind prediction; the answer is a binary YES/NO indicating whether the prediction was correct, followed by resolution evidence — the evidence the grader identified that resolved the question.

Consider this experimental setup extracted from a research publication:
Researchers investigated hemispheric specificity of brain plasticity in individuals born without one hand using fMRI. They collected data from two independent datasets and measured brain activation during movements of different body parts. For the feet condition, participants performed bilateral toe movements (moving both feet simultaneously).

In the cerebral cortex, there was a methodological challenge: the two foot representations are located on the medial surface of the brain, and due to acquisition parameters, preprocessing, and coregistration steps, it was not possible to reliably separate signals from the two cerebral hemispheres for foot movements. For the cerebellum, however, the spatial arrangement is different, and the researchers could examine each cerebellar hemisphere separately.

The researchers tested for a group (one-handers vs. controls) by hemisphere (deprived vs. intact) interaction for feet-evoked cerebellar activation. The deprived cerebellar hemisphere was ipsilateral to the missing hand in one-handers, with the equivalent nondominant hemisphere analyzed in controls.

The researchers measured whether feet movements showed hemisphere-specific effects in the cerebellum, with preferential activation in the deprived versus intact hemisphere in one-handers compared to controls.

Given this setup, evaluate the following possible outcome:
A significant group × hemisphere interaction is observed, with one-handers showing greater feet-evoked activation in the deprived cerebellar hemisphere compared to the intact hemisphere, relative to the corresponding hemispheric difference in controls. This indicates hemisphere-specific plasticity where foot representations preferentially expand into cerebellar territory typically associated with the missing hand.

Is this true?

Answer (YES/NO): YES